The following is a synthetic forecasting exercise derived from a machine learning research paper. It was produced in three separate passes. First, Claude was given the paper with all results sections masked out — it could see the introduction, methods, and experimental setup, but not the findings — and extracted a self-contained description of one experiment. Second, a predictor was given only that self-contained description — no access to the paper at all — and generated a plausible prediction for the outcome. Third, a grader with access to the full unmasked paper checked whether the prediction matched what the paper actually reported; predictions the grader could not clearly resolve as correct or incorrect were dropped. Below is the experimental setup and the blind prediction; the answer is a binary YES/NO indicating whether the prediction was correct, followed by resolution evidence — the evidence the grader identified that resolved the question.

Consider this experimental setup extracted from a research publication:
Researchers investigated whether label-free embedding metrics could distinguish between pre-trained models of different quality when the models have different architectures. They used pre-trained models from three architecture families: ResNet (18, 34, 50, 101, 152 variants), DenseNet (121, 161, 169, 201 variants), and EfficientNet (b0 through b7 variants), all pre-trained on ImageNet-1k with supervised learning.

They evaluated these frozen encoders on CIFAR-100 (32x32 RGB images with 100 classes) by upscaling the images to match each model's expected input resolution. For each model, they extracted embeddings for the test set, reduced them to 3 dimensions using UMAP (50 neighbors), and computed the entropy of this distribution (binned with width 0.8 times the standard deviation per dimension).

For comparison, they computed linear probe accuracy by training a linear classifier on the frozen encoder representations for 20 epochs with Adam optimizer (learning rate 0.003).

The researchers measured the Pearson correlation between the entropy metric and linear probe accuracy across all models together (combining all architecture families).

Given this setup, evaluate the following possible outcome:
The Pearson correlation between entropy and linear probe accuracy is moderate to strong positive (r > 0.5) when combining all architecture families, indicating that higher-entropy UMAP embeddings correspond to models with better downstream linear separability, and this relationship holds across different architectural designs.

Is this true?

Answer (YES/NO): NO